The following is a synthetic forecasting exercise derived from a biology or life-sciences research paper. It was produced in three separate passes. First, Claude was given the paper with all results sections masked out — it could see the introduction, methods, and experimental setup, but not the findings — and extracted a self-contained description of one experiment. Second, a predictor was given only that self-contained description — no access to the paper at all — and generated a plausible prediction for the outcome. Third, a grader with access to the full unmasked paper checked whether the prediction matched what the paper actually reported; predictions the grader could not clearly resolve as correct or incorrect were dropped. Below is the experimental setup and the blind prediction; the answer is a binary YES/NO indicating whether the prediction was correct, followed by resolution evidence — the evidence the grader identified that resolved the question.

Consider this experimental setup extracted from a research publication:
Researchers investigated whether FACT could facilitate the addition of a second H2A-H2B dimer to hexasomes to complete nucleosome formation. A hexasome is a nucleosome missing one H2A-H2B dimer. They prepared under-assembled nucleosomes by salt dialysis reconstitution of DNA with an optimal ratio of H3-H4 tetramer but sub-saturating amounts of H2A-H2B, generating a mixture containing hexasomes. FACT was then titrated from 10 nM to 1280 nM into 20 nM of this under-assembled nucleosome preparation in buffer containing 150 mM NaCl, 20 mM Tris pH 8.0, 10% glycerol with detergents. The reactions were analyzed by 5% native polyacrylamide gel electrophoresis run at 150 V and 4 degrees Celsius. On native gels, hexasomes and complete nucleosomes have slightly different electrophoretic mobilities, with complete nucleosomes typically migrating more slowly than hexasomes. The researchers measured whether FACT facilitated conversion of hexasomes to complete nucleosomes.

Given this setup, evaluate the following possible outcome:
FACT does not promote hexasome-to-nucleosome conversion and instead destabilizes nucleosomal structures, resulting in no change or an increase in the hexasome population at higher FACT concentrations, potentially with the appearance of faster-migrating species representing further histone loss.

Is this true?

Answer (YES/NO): NO